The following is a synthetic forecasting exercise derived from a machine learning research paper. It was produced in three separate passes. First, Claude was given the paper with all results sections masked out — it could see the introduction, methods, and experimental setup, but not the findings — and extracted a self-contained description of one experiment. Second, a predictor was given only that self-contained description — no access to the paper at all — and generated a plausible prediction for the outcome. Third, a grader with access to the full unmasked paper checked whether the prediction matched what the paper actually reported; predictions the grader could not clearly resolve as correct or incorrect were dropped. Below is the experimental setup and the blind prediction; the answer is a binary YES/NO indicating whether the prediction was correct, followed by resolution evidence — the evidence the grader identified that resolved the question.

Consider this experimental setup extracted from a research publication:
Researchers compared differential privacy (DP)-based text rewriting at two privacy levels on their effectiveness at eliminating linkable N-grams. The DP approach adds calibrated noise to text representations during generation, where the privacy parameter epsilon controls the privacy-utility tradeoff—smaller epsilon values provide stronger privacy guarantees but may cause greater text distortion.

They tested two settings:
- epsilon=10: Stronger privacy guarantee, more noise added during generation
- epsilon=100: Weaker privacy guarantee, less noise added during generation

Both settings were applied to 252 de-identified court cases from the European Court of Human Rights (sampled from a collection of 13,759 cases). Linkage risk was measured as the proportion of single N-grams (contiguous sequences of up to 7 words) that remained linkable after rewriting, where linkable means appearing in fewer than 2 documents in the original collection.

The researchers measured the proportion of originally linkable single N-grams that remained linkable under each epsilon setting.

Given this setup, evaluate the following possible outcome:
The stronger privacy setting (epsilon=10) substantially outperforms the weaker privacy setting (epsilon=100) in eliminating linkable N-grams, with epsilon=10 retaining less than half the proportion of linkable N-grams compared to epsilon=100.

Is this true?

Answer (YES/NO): YES